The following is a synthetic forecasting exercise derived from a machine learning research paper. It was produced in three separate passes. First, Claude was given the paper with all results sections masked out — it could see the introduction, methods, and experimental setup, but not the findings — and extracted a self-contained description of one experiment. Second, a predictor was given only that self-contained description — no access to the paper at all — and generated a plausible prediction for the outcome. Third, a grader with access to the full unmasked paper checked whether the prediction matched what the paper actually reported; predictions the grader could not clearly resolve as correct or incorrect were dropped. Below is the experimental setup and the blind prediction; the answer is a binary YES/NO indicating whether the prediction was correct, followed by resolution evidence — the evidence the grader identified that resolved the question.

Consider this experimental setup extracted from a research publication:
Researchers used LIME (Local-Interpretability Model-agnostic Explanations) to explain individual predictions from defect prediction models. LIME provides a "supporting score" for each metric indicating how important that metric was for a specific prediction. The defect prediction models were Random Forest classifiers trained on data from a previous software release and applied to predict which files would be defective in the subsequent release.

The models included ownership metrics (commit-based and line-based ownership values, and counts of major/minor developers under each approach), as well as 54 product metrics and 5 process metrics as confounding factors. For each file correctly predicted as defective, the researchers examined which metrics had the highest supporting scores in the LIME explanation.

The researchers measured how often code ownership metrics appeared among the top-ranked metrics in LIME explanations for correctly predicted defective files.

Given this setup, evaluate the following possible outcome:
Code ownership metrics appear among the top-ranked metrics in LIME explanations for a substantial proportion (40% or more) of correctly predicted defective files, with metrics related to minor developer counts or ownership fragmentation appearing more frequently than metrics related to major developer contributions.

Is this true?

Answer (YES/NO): NO